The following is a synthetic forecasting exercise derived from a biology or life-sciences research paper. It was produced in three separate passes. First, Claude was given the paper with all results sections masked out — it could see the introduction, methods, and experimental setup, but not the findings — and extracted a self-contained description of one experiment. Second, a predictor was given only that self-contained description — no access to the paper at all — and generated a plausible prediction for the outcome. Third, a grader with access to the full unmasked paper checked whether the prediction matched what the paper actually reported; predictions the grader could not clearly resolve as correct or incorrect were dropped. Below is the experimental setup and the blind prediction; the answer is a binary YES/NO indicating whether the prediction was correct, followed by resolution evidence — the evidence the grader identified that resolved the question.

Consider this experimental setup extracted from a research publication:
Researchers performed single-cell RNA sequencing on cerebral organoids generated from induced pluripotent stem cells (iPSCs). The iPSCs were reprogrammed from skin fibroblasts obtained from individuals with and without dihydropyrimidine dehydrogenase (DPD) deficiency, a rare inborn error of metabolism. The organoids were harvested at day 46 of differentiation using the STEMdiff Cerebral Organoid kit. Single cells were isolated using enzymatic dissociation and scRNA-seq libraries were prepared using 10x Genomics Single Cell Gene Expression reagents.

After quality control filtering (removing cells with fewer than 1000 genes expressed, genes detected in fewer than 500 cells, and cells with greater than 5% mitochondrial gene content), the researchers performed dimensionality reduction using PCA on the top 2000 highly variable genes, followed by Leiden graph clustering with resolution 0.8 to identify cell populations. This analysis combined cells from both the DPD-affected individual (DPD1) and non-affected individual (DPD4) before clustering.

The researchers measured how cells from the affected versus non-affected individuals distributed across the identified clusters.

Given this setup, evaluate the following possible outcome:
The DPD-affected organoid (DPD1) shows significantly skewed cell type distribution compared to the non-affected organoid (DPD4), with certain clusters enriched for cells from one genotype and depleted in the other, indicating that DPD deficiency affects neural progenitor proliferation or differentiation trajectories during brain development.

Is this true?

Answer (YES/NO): YES